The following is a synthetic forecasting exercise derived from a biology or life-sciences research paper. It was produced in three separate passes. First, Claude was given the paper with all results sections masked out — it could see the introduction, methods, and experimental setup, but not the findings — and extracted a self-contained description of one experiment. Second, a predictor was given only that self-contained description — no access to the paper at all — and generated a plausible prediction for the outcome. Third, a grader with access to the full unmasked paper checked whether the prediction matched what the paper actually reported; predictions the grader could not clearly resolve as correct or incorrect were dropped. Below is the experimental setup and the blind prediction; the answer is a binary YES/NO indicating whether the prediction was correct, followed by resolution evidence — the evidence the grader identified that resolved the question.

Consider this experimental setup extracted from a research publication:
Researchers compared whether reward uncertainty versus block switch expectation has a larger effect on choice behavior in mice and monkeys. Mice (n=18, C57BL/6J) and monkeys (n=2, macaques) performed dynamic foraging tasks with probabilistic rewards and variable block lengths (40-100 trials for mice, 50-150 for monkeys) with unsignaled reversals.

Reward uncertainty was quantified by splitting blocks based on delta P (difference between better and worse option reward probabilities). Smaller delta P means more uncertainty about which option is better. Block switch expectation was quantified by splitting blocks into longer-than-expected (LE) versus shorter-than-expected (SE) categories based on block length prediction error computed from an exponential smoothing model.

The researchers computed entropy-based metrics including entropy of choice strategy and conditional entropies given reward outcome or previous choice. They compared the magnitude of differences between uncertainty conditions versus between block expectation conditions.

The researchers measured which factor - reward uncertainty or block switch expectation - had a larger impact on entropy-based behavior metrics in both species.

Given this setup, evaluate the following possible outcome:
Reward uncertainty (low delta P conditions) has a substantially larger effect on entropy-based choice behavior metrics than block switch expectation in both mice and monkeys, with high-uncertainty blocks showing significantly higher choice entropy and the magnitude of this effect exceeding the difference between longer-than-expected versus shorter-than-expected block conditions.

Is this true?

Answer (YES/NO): NO